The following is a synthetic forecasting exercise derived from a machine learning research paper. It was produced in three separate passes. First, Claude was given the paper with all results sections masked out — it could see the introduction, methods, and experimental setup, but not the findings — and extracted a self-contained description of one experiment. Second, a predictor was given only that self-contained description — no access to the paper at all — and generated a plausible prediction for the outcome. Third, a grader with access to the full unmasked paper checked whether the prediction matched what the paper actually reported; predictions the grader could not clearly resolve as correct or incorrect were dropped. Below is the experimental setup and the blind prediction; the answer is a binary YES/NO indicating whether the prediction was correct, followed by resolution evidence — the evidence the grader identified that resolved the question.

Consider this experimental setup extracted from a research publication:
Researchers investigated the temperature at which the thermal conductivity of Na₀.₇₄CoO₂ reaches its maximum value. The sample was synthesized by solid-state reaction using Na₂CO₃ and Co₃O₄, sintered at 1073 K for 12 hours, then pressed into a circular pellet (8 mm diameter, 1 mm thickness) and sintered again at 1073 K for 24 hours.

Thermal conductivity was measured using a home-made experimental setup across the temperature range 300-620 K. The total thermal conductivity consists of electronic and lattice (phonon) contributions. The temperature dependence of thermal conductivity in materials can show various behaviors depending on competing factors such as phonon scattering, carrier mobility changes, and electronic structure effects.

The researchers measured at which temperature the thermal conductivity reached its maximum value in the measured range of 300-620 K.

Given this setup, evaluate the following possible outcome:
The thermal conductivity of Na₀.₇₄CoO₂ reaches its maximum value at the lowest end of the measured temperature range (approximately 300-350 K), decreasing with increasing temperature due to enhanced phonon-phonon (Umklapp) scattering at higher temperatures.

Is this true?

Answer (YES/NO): NO